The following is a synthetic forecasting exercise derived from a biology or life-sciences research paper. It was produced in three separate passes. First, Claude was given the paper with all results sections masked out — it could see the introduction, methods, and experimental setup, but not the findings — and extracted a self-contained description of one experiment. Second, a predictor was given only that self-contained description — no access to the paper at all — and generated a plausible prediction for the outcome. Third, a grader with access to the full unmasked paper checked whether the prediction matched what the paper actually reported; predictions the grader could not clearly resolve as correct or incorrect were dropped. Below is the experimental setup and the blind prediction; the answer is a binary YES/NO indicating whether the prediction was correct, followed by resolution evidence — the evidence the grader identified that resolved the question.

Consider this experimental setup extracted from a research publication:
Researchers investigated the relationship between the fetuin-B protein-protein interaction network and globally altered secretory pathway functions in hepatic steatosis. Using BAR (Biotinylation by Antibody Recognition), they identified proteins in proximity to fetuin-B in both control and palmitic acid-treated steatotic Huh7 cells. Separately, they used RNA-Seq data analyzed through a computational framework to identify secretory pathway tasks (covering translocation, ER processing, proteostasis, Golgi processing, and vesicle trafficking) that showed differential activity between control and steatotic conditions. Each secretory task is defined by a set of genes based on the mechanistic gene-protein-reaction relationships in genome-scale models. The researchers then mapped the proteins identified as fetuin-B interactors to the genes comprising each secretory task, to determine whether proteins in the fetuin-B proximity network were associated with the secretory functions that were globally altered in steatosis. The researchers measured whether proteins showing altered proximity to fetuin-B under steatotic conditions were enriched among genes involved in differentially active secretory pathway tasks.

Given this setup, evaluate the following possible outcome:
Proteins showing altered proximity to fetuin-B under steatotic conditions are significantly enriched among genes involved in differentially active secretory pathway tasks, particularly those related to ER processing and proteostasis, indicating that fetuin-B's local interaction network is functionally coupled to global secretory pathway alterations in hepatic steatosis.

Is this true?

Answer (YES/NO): NO